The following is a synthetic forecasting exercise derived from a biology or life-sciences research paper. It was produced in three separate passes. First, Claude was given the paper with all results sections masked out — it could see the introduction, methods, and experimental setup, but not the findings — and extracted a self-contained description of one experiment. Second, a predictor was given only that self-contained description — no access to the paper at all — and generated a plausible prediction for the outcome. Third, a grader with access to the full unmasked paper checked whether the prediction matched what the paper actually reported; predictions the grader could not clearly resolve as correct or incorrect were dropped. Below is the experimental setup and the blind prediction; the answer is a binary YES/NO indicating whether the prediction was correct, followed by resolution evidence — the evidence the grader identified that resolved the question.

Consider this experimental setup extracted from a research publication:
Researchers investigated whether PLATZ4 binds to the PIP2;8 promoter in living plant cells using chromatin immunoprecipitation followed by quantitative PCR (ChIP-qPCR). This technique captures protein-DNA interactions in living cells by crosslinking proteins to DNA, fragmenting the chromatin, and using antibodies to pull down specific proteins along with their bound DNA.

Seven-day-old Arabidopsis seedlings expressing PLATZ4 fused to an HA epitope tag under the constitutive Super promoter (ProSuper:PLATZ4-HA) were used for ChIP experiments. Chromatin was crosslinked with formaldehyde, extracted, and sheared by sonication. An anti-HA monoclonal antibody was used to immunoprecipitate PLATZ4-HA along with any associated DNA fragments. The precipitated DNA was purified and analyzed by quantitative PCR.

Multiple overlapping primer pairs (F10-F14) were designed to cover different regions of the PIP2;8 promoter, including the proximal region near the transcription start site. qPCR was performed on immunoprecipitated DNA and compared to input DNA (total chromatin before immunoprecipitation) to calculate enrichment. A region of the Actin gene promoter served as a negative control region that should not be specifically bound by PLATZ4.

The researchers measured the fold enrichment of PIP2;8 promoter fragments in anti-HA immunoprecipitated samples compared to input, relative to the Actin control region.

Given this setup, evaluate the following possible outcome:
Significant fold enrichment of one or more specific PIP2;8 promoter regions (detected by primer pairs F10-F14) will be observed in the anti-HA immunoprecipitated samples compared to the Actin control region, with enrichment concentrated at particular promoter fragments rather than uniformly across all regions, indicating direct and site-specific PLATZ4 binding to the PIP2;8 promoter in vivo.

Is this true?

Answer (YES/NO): YES